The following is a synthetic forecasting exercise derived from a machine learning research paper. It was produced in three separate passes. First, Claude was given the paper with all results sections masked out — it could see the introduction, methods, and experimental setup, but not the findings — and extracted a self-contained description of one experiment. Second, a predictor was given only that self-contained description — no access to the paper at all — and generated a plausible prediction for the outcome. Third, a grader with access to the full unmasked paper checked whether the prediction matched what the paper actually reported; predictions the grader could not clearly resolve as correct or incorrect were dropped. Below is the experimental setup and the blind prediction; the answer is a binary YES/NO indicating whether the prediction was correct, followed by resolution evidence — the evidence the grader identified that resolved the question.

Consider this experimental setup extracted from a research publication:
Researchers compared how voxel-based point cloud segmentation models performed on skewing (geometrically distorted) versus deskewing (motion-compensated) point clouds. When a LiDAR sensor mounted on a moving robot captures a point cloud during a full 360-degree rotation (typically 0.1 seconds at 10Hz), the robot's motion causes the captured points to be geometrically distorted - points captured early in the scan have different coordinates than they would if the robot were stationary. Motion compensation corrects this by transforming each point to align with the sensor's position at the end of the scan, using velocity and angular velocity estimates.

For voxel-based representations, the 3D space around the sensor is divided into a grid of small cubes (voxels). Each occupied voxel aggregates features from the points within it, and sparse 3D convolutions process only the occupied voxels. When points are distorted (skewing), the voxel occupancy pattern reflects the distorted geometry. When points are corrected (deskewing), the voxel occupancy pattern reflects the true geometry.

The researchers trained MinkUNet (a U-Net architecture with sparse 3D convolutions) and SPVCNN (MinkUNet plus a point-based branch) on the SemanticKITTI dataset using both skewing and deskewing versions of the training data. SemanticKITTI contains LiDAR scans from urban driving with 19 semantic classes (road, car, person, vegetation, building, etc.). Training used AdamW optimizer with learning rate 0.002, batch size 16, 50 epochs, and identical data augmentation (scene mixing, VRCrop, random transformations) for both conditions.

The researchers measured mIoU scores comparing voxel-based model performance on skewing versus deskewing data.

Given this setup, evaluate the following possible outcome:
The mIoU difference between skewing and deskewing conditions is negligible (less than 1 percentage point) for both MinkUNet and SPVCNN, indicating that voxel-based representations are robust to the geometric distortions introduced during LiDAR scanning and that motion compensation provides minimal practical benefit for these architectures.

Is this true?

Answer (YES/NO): NO